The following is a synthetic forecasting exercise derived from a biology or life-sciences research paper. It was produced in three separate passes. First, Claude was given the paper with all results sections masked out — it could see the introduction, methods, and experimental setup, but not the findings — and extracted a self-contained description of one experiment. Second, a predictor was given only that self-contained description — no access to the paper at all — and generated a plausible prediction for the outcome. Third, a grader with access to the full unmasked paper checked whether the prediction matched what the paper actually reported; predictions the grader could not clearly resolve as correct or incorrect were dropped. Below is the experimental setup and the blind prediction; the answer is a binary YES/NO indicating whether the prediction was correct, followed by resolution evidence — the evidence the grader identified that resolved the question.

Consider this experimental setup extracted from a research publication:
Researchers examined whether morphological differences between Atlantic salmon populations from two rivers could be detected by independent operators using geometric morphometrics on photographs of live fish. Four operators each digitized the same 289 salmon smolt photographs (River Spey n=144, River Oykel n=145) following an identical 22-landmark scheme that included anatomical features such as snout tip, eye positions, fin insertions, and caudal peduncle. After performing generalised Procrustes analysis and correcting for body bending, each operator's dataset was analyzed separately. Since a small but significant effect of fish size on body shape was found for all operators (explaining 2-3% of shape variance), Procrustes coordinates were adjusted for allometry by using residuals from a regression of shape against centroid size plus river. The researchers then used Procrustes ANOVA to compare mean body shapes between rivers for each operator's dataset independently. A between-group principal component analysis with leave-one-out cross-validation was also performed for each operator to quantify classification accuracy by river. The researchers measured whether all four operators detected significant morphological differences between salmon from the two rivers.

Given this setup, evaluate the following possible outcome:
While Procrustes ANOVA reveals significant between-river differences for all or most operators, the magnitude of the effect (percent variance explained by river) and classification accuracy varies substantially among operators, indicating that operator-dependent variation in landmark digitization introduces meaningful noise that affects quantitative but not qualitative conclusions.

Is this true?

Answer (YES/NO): NO